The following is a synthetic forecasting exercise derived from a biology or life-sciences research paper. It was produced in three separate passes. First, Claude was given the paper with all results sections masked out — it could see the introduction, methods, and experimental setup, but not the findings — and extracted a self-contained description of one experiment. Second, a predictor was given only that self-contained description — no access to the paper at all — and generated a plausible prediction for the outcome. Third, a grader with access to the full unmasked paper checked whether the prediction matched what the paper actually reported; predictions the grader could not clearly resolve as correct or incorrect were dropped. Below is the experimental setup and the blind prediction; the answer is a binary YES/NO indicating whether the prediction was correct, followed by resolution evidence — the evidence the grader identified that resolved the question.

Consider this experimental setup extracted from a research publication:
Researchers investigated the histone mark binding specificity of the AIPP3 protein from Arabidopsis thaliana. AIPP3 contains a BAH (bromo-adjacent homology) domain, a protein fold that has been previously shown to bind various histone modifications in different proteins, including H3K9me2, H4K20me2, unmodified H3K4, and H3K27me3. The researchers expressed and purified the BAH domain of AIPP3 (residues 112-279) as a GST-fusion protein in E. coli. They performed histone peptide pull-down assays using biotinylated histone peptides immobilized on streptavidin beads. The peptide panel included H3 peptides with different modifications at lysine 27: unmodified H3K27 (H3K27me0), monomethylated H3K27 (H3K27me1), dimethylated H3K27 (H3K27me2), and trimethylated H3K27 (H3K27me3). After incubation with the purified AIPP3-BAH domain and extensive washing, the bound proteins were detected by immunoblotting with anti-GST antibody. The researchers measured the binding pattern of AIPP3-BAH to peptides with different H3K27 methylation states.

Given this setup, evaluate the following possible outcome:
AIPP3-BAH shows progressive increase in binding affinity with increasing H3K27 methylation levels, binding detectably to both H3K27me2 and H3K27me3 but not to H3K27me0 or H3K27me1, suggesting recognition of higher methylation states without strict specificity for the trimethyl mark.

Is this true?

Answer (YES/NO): NO